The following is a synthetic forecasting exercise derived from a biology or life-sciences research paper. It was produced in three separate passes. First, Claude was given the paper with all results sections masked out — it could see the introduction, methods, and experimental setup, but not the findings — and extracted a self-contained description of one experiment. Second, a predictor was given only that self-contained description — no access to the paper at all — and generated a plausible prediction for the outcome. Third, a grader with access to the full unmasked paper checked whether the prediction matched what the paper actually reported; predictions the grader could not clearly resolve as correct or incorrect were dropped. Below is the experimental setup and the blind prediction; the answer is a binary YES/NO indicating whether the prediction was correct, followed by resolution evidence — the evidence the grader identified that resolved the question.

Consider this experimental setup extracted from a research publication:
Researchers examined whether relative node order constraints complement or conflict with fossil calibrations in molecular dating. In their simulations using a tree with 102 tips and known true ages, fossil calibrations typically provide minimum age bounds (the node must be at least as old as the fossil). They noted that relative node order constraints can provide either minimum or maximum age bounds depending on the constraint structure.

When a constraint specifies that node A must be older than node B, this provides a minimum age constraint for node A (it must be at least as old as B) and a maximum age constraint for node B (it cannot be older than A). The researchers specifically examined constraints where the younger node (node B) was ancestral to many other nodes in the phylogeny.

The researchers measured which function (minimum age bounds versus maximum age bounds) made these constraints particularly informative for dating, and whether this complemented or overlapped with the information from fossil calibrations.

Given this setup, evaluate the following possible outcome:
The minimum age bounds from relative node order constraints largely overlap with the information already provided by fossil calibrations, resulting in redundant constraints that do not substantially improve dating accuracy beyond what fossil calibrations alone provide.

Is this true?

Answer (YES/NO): NO